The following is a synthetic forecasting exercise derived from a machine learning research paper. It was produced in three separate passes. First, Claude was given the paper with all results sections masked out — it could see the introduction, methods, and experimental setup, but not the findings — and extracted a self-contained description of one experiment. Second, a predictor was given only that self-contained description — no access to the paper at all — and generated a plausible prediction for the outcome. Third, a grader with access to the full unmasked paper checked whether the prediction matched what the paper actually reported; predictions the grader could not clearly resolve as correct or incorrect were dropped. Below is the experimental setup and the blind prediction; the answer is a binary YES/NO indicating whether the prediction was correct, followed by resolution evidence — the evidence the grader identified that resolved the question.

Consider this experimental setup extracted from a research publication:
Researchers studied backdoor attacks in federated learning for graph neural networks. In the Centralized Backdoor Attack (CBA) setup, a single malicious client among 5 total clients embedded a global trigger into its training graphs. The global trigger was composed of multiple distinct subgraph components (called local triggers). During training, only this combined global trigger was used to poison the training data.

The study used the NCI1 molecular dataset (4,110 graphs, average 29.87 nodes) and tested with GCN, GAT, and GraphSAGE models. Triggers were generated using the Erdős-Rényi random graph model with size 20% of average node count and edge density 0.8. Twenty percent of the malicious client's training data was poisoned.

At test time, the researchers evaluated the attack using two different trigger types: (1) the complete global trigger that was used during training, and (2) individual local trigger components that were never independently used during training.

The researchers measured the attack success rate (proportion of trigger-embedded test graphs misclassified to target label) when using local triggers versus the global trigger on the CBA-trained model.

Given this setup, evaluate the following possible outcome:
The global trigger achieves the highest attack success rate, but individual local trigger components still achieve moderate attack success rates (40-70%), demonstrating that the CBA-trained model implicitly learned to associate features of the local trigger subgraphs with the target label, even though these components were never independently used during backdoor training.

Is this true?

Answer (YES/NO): NO